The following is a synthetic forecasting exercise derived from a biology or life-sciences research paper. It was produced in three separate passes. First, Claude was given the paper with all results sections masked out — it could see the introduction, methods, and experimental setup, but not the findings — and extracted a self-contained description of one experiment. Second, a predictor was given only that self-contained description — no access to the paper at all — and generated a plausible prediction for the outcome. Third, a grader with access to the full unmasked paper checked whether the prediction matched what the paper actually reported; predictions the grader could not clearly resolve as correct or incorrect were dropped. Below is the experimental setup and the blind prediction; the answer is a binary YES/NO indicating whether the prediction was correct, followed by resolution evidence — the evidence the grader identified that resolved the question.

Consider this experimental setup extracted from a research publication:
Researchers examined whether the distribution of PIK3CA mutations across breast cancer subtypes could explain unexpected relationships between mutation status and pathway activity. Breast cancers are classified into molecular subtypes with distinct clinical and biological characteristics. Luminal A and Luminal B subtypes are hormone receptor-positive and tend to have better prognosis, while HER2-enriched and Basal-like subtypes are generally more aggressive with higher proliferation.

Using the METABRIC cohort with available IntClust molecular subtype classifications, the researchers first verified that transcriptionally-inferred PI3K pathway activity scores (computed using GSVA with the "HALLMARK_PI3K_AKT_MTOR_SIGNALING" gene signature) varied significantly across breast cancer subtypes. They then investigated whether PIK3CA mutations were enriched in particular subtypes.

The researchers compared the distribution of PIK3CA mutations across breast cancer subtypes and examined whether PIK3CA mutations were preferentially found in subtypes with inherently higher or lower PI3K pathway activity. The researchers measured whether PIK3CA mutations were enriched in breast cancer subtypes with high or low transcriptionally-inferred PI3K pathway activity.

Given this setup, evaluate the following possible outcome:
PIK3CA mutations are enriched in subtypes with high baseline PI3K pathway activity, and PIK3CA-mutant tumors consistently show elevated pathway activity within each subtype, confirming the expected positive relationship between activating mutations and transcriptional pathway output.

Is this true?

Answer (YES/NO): NO